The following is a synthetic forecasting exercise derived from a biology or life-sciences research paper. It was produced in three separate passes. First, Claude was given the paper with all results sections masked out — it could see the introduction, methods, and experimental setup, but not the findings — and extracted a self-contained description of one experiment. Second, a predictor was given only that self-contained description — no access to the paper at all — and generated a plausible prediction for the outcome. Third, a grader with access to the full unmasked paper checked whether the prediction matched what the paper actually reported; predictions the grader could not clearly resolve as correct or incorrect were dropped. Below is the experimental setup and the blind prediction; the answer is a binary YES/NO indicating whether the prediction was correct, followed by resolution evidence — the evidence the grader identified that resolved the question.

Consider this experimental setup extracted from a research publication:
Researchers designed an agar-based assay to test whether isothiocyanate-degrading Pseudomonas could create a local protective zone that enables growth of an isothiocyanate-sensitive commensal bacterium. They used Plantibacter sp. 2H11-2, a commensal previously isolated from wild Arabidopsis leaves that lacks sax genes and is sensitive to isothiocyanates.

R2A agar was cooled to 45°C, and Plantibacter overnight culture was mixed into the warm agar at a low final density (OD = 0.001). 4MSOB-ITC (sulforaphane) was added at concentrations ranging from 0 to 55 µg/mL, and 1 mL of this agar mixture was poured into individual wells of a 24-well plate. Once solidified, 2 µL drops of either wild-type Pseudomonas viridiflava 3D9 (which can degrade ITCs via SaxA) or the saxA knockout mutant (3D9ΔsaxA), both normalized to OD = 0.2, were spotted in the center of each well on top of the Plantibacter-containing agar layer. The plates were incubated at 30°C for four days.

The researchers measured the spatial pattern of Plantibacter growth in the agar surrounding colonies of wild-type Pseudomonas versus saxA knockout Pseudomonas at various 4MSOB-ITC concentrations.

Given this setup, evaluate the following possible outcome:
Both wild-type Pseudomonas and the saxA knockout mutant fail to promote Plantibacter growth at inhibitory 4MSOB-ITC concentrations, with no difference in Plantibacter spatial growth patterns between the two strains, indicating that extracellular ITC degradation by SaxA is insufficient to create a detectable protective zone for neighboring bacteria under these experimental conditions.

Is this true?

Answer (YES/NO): NO